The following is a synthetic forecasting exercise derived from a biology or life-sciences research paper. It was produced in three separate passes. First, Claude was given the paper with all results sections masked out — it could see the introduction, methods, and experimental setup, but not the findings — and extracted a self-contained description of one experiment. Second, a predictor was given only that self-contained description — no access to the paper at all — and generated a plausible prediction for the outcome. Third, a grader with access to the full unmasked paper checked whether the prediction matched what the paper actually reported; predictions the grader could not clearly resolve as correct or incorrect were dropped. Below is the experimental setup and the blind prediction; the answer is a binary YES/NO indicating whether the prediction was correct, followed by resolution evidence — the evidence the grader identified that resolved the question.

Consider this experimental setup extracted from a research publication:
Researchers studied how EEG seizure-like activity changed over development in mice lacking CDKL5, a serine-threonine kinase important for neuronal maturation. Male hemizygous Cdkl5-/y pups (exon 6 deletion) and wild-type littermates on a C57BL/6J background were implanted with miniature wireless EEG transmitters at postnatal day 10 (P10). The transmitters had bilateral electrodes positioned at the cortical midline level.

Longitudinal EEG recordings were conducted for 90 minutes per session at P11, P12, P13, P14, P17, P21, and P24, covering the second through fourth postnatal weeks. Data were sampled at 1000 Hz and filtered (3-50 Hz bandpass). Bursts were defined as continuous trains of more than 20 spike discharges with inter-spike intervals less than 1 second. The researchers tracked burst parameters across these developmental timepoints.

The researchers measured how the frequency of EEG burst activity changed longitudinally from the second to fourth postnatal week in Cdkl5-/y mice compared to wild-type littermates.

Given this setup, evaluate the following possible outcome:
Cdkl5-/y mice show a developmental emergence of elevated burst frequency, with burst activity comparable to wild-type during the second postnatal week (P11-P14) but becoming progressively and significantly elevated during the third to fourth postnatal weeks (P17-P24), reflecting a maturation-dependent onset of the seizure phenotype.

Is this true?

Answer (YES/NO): NO